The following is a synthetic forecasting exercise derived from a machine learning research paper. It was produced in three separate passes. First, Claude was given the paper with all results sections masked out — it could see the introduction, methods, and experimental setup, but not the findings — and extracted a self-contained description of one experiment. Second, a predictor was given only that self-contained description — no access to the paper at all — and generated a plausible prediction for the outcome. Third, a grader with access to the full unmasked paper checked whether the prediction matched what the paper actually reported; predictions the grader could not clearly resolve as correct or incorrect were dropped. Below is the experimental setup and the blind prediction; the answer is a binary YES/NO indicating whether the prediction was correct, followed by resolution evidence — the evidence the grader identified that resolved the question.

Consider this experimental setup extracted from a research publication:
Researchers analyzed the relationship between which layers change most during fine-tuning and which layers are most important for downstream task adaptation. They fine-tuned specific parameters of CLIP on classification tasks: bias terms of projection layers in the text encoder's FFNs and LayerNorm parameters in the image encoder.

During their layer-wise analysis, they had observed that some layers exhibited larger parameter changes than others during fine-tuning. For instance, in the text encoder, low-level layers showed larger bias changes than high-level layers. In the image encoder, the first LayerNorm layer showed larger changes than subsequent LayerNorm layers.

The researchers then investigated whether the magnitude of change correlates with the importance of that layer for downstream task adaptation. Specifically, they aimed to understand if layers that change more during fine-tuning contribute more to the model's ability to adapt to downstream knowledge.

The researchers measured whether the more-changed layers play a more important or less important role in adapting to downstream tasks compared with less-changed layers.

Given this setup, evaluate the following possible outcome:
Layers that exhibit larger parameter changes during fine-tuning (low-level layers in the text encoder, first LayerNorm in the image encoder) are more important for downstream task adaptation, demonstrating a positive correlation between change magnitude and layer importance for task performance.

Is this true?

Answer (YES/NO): YES